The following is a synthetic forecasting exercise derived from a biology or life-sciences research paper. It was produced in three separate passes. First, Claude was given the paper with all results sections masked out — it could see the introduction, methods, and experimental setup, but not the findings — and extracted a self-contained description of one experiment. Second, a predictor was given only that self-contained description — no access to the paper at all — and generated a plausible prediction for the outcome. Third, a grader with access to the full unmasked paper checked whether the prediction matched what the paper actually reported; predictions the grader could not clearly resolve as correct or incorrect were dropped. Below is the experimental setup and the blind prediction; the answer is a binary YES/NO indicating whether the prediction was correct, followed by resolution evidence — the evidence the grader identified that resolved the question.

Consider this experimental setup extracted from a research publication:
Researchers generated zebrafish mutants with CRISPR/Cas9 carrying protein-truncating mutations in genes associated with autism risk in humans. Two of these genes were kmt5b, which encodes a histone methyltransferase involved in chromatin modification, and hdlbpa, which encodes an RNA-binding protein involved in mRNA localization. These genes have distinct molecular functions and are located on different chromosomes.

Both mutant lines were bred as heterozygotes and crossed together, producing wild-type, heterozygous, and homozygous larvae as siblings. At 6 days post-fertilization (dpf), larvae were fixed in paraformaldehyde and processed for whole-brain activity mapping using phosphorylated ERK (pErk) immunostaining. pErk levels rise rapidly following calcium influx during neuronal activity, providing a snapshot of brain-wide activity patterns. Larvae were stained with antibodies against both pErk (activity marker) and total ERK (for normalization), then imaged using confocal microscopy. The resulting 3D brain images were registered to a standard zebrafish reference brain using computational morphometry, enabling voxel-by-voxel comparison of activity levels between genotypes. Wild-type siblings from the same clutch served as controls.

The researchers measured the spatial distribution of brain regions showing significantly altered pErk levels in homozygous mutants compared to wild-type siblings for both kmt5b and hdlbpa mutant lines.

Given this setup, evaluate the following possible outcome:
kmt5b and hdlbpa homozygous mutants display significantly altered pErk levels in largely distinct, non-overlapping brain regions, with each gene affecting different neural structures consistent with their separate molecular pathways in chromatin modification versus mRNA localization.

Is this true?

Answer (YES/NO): NO